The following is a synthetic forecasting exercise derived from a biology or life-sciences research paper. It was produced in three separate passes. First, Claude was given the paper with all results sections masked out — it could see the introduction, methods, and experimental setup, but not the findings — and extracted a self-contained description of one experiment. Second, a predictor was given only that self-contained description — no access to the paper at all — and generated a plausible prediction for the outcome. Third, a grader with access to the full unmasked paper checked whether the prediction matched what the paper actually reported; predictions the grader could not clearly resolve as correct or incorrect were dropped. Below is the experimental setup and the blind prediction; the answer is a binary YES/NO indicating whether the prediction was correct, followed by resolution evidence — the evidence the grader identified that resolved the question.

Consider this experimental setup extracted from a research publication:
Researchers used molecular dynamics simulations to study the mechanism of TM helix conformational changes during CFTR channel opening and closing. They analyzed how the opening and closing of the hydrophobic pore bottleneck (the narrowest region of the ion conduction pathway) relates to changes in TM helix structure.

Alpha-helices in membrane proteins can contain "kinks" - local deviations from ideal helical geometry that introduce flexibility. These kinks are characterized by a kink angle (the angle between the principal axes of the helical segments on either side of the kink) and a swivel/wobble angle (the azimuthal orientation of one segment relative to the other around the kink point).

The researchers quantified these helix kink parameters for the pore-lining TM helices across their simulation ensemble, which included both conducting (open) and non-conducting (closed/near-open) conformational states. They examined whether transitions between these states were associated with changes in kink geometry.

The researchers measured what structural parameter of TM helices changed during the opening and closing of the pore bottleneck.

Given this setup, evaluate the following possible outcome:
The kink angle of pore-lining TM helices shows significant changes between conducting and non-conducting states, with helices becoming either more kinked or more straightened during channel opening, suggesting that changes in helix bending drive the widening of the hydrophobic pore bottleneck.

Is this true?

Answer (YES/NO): NO